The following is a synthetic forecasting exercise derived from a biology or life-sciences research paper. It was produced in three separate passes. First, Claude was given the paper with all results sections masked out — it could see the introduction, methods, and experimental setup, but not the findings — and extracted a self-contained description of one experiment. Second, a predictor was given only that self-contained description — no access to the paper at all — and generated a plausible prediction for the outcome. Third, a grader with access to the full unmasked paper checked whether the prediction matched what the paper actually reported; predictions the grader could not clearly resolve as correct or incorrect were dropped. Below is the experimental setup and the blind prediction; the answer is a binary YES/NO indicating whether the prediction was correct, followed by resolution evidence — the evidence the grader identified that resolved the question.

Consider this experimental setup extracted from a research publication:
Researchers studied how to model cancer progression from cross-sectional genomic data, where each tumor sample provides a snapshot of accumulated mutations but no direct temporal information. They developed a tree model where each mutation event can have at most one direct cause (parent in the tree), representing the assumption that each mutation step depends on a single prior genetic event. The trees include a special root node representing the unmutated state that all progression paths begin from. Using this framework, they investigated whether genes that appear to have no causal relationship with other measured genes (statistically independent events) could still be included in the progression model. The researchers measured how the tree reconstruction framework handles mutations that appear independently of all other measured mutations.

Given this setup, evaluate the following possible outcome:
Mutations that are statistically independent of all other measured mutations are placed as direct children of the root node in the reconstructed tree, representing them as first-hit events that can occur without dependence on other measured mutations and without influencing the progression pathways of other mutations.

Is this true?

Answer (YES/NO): YES